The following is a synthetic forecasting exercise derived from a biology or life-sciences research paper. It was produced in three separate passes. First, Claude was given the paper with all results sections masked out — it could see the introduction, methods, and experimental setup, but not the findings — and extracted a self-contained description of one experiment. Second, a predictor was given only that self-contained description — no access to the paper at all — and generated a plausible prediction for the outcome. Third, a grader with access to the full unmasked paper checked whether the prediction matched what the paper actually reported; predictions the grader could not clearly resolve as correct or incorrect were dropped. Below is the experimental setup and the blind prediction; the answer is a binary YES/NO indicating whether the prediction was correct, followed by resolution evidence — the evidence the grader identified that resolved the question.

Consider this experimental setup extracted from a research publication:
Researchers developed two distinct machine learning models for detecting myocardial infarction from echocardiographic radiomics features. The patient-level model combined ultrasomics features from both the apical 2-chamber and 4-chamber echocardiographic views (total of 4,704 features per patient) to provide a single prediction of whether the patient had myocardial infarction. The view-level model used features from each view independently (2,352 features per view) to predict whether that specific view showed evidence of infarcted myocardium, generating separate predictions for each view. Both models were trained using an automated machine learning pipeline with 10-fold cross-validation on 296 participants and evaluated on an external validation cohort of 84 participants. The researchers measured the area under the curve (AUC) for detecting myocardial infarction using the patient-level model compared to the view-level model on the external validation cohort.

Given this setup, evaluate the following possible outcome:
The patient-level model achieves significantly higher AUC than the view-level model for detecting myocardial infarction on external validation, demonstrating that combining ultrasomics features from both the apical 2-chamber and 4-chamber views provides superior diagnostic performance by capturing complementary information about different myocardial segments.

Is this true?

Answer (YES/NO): YES